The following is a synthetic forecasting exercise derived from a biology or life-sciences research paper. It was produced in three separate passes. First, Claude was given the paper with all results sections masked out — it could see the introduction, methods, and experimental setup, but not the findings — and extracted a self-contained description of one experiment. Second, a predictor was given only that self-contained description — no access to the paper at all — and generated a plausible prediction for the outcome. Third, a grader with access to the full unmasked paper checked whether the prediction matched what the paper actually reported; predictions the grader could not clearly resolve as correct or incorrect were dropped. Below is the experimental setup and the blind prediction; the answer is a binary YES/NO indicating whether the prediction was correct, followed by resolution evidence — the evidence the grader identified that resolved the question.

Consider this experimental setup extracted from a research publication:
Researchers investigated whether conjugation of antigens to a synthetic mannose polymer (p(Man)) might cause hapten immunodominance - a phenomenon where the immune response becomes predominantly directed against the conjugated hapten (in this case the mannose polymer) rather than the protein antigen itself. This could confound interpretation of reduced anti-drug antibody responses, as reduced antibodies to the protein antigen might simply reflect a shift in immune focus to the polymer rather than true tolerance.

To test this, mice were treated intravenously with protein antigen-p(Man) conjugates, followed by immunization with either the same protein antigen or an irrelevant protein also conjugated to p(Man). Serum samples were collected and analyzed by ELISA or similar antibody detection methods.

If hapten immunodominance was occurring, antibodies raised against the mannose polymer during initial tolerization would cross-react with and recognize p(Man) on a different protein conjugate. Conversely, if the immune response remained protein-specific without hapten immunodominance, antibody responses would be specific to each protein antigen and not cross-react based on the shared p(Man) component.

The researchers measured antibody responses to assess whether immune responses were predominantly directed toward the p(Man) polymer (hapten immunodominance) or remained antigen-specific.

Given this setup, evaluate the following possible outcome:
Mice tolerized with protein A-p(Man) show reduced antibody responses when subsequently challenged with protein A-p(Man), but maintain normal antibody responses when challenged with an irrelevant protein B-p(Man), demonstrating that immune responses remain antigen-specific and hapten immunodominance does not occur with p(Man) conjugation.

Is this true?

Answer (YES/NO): YES